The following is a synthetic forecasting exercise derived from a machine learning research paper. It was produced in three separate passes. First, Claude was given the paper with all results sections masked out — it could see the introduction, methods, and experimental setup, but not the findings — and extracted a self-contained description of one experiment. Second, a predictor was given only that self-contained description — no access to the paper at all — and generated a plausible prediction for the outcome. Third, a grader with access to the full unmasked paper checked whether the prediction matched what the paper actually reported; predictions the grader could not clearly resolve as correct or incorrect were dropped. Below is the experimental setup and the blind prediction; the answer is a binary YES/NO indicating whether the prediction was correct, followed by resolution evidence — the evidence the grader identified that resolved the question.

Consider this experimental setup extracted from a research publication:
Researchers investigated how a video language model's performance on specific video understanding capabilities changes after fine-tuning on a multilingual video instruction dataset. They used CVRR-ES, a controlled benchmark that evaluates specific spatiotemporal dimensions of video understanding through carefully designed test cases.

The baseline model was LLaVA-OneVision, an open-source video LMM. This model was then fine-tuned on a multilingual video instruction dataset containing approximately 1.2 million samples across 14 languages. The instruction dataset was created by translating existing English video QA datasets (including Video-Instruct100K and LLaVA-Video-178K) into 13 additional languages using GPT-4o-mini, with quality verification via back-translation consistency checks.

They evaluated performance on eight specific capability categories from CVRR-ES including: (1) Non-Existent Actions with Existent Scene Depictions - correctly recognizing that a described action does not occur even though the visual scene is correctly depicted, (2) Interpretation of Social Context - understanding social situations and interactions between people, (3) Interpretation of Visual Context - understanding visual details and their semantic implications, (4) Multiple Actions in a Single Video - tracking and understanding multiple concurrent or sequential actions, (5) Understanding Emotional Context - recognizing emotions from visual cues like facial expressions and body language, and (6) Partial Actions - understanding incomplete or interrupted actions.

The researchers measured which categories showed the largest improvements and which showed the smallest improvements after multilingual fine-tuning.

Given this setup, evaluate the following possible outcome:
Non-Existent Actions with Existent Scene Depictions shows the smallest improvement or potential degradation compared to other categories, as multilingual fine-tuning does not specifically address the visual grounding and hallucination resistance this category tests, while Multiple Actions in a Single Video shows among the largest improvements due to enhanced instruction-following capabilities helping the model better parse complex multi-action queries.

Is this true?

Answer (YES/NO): NO